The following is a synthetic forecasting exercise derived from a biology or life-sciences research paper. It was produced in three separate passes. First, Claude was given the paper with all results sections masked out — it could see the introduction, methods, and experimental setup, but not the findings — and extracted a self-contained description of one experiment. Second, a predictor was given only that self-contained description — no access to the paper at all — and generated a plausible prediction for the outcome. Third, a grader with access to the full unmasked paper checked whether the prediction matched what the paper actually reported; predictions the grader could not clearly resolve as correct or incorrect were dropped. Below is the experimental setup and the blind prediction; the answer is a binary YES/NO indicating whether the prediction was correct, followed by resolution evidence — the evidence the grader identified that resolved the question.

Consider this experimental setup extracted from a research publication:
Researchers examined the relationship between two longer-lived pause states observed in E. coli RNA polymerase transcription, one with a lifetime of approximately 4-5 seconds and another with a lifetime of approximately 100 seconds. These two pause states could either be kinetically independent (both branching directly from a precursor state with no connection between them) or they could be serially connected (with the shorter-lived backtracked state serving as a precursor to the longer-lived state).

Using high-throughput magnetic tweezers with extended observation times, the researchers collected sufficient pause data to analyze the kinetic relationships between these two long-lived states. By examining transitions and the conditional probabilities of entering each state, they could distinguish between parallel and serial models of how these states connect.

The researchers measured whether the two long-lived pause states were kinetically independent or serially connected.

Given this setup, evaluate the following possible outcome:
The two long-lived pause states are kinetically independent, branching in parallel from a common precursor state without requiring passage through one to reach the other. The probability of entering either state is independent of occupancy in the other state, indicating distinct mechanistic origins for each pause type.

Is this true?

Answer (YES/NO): NO